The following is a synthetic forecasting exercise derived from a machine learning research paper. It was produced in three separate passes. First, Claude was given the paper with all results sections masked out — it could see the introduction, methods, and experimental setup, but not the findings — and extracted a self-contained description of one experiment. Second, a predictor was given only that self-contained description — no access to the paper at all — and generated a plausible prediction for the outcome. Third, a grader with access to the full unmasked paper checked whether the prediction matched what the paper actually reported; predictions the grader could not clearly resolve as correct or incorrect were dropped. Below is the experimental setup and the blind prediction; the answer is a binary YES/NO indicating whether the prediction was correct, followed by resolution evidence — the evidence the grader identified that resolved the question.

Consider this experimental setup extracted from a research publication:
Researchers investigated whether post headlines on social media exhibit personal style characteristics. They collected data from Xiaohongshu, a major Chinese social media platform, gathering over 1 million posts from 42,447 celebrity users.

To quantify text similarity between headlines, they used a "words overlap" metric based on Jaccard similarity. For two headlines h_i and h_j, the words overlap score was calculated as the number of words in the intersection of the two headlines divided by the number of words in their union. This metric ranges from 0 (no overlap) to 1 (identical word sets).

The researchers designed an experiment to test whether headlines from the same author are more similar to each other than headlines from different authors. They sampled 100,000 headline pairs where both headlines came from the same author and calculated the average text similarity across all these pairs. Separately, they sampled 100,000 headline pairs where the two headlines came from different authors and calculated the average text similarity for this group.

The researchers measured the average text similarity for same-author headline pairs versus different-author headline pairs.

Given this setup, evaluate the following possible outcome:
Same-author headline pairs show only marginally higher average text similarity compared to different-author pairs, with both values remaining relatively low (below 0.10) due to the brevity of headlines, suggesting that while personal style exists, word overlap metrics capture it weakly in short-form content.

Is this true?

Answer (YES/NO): NO